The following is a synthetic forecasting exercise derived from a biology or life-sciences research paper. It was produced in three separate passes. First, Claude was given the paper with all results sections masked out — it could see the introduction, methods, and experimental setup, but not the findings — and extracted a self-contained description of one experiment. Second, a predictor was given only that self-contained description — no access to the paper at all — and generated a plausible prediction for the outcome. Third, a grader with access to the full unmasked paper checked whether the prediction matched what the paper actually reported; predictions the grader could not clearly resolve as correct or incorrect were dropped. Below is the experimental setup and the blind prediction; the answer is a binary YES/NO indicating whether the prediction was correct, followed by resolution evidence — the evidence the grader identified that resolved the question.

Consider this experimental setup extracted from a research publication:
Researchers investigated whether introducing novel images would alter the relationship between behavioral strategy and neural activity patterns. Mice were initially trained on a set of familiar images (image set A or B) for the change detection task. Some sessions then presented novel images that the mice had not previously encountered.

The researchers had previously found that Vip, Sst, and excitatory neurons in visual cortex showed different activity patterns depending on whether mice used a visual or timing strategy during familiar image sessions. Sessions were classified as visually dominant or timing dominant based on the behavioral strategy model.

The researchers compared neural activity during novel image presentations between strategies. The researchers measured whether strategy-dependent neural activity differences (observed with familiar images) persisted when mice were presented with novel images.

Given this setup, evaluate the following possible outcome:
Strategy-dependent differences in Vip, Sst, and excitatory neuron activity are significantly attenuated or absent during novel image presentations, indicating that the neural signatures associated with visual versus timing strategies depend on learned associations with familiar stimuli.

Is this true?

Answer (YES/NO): NO